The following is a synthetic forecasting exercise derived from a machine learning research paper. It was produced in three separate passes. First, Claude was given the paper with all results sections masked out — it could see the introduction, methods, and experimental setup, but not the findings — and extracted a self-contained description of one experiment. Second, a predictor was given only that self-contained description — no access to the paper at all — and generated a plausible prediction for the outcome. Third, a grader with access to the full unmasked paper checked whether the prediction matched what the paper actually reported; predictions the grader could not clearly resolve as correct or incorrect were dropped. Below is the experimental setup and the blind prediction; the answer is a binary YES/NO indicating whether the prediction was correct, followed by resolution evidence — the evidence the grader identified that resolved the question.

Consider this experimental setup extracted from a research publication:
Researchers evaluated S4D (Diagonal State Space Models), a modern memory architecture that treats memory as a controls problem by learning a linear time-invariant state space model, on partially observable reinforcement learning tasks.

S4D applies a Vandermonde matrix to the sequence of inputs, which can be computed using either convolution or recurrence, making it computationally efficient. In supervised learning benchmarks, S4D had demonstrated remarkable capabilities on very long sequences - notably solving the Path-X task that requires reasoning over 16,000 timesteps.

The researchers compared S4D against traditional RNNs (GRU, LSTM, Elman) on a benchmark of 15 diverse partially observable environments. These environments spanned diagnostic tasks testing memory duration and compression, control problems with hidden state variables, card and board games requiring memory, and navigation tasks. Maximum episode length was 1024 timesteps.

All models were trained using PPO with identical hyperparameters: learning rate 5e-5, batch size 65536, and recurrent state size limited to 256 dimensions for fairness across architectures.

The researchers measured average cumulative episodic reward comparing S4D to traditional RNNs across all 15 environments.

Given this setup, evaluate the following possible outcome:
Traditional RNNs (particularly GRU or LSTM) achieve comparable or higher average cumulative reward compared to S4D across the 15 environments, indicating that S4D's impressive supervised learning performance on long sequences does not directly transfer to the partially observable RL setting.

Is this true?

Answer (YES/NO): YES